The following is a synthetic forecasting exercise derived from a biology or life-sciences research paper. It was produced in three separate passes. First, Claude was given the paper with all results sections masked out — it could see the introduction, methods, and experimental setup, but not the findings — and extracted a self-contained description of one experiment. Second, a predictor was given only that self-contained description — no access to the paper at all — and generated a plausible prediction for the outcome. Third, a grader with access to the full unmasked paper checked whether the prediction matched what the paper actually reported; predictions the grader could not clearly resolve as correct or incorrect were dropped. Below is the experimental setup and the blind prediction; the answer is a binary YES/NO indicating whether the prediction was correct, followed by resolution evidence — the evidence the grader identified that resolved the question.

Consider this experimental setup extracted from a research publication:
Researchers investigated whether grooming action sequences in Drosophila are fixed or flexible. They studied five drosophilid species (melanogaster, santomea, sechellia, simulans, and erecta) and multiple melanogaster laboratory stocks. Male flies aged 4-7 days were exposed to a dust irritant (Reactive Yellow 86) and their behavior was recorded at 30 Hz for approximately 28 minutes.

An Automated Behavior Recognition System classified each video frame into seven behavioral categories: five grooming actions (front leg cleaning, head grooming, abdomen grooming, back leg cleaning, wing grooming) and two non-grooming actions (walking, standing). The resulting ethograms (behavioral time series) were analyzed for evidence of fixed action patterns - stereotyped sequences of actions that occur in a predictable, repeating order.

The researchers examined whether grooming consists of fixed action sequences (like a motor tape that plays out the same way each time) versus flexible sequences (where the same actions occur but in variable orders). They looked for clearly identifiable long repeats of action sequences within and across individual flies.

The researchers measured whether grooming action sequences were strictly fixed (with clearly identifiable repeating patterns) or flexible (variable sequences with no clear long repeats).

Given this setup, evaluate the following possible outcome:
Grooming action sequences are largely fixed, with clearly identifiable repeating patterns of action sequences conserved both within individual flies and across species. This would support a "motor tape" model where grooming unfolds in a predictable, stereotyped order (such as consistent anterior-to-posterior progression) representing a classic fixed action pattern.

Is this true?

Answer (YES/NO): NO